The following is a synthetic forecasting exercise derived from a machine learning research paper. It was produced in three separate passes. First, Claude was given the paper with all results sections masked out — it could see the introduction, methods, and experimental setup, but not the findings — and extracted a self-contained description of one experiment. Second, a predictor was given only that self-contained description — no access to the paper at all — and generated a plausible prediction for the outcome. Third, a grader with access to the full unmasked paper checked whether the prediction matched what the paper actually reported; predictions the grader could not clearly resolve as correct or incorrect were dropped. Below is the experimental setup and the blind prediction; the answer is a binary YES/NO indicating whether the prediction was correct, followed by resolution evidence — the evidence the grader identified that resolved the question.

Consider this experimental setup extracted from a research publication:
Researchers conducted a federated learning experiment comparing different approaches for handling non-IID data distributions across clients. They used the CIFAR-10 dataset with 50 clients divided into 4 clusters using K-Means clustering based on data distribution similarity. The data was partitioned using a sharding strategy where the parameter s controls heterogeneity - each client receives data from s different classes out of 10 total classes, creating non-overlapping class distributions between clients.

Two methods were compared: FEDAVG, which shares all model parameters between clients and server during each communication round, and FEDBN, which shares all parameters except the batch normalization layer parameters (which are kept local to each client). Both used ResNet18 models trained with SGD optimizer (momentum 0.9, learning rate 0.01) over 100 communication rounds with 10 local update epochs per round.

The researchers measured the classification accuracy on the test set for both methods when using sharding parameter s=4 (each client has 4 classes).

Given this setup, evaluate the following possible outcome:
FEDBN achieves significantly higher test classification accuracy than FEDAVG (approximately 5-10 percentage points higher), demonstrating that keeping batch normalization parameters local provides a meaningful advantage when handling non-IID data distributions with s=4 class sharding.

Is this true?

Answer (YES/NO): YES